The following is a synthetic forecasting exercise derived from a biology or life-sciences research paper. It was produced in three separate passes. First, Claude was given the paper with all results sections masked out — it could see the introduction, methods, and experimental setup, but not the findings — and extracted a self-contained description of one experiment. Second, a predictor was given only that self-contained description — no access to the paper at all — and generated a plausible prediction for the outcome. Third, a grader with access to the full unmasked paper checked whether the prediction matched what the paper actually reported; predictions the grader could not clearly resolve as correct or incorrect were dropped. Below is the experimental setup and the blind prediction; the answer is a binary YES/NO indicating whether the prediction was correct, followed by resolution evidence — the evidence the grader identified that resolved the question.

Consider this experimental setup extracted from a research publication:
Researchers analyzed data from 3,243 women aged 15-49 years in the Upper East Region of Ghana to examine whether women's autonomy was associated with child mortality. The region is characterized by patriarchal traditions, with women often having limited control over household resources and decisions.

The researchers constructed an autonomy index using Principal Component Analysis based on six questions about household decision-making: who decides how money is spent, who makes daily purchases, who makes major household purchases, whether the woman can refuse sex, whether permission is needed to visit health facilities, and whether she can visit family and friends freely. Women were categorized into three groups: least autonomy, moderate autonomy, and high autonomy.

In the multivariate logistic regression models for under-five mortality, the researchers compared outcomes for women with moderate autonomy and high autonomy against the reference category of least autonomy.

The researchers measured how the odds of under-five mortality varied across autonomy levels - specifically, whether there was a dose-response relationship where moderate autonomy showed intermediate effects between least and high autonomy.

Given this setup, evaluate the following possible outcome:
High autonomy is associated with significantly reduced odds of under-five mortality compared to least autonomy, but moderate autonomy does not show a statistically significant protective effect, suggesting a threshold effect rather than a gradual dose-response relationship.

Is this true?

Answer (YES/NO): NO